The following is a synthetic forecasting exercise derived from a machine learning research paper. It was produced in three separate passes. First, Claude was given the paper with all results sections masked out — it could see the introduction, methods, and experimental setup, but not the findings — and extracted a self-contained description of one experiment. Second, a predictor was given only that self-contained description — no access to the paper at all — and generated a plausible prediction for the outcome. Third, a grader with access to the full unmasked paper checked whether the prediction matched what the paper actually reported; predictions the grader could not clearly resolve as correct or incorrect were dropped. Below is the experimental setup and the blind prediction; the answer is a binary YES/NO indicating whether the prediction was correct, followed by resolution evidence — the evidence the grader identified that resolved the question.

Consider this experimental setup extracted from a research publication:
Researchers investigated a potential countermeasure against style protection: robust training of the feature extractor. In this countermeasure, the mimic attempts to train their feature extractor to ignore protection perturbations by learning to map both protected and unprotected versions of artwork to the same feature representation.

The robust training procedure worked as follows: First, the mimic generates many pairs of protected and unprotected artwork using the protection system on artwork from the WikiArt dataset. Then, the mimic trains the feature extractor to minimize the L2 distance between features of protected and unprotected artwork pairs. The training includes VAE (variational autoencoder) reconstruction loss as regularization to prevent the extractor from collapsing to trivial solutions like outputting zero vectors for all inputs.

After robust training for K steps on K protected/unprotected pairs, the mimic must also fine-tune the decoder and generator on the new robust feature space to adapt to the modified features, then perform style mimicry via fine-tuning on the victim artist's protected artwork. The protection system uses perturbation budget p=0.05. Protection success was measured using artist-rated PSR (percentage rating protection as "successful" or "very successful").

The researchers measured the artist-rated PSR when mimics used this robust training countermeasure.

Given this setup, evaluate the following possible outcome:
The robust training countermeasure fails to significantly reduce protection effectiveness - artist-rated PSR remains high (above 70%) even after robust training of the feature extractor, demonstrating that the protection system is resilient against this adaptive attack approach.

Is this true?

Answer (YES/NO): YES